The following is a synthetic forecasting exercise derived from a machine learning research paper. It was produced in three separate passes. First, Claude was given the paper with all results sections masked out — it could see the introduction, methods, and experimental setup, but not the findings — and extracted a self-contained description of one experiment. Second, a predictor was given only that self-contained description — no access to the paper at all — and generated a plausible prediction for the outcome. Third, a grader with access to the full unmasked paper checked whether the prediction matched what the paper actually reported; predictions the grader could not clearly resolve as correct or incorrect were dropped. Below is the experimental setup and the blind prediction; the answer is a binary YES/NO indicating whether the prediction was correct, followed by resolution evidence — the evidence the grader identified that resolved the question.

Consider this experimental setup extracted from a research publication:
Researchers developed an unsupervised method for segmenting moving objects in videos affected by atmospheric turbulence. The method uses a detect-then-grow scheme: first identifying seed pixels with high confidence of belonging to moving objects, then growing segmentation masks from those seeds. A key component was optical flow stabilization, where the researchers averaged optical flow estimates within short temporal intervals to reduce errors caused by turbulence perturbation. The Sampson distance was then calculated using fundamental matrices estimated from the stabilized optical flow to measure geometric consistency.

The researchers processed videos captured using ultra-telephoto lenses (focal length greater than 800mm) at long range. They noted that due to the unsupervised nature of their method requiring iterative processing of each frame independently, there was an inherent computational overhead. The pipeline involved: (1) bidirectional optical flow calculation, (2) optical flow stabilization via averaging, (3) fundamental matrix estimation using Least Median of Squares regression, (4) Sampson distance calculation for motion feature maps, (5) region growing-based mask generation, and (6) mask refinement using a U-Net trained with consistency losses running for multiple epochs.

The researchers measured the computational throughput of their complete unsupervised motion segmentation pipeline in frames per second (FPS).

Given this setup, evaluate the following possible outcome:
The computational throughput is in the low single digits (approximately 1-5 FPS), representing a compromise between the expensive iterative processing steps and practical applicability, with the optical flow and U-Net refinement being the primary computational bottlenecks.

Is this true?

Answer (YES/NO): NO